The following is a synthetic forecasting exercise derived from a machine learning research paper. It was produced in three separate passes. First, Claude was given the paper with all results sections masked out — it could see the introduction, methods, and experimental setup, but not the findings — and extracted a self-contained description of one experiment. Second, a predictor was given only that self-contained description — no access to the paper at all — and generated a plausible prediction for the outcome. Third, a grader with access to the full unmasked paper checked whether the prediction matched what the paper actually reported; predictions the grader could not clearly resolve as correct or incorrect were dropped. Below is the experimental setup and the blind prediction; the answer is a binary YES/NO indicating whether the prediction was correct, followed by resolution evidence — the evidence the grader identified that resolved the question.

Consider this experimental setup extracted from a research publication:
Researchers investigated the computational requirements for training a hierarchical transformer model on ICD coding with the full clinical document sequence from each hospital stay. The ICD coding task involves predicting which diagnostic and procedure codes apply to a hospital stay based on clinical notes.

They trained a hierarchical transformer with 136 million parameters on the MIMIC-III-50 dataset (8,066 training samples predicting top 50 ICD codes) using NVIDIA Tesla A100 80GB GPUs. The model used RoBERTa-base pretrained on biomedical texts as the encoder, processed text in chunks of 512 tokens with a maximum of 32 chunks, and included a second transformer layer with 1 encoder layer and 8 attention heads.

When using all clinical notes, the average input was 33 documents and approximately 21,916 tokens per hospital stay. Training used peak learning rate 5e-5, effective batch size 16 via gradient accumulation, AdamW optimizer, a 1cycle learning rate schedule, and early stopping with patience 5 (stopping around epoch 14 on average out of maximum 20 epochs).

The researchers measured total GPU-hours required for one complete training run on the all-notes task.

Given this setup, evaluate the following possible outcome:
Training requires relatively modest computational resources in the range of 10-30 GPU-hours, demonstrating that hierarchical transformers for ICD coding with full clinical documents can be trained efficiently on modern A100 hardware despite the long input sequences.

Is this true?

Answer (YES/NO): NO